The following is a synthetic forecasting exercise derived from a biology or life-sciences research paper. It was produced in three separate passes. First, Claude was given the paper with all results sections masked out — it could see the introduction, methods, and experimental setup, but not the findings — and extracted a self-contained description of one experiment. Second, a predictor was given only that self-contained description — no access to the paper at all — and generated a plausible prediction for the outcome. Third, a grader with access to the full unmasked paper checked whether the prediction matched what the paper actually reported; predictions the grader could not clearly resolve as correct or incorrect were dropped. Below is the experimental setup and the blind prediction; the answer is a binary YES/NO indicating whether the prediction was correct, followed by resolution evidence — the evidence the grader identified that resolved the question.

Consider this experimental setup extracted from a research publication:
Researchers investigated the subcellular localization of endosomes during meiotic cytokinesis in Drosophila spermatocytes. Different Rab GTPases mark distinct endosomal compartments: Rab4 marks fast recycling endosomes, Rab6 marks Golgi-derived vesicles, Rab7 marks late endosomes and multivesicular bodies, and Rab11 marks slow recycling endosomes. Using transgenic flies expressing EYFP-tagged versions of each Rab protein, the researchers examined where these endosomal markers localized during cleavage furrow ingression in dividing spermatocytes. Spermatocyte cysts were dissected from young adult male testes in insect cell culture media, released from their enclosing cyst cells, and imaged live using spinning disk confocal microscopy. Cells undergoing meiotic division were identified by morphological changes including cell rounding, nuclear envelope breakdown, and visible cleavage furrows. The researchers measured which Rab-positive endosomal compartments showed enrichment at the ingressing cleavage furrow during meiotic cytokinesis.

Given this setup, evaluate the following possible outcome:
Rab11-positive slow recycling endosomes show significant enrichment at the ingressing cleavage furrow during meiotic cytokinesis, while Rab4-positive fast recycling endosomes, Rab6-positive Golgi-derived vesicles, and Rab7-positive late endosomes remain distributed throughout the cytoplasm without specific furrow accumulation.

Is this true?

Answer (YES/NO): NO